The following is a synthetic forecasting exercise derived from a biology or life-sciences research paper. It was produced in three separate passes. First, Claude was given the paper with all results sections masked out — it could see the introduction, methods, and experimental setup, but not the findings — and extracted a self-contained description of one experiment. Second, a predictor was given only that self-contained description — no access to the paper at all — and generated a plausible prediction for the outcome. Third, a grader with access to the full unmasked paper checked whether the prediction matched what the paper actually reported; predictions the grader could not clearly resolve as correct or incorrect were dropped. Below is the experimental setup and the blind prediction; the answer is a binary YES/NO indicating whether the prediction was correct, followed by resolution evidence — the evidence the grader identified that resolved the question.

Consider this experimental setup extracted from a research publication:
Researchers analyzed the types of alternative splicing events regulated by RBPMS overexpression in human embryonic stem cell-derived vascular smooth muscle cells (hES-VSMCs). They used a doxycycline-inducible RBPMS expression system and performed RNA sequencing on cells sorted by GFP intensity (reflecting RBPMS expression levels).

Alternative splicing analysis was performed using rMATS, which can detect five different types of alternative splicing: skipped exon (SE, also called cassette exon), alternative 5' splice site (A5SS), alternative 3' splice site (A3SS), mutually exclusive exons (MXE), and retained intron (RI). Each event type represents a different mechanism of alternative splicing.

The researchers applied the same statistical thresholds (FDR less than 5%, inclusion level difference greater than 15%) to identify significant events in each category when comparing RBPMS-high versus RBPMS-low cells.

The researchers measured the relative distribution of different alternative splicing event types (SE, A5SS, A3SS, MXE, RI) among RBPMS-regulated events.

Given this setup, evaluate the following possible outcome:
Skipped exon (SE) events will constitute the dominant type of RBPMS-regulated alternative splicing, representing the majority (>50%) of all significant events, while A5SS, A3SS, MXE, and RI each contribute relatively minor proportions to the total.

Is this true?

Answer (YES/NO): YES